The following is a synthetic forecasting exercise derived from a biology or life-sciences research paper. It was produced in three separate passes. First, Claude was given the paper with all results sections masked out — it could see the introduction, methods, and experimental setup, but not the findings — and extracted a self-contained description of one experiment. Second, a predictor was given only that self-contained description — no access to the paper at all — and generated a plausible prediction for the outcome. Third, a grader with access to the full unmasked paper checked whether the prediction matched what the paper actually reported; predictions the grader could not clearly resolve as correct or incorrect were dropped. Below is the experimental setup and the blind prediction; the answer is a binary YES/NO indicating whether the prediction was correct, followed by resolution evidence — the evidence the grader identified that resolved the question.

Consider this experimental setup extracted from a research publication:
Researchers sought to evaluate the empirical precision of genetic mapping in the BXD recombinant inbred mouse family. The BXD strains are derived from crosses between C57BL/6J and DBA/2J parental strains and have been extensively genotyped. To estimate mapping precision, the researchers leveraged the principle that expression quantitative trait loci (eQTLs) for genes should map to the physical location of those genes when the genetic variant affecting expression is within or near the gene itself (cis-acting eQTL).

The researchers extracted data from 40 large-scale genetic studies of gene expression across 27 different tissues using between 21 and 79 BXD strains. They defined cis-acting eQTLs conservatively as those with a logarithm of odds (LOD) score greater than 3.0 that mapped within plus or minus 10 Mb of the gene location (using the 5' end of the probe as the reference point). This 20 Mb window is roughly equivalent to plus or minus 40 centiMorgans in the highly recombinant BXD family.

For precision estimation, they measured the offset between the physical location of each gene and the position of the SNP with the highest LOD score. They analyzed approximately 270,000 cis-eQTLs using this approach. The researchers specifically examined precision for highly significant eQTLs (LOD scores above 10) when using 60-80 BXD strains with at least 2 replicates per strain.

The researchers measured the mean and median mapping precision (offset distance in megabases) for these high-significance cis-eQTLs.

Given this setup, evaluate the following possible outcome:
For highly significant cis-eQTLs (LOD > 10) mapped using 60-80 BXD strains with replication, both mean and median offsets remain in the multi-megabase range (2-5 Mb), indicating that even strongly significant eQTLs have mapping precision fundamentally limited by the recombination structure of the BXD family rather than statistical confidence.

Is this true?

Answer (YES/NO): NO